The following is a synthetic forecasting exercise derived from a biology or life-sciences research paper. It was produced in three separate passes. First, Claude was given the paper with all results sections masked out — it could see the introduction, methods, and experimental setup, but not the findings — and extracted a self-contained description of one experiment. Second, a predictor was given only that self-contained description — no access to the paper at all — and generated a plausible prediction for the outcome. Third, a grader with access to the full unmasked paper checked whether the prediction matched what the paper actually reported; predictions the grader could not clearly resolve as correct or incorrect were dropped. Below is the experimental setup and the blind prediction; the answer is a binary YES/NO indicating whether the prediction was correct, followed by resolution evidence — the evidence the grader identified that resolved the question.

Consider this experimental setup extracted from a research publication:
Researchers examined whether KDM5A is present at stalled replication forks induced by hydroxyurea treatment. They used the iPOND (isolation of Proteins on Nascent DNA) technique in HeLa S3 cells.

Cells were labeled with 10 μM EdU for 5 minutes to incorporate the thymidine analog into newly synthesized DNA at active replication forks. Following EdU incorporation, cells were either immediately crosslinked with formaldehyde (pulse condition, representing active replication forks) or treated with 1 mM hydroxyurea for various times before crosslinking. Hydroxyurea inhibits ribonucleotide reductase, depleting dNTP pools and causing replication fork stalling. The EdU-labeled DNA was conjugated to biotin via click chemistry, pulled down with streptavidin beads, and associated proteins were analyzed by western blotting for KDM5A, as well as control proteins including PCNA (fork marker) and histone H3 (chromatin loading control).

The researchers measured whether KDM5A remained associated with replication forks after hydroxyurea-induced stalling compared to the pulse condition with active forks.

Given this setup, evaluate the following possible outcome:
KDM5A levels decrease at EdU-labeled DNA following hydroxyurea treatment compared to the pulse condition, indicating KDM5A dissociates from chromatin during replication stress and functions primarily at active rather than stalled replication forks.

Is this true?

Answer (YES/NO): YES